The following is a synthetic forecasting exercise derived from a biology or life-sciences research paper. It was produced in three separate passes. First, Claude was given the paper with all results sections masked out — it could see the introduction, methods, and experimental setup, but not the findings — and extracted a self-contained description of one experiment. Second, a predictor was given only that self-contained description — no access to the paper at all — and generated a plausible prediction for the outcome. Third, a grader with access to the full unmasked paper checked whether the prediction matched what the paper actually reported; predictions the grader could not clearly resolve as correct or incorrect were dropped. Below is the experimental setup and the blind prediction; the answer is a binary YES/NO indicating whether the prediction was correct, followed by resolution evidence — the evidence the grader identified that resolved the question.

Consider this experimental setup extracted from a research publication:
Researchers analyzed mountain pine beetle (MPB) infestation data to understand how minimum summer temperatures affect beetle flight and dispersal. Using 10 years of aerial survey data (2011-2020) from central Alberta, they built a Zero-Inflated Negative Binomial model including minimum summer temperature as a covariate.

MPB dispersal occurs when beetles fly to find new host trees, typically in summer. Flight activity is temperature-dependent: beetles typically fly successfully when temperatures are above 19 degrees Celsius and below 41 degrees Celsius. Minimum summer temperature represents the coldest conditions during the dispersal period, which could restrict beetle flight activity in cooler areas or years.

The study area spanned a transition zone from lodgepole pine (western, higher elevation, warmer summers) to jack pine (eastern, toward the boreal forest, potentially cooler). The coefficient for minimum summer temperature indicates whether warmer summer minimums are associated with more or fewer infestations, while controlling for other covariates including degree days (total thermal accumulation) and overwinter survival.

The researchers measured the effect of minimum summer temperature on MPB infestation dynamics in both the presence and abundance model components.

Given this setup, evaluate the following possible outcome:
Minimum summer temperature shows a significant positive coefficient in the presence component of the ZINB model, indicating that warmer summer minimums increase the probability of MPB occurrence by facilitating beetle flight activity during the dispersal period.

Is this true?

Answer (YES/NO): NO